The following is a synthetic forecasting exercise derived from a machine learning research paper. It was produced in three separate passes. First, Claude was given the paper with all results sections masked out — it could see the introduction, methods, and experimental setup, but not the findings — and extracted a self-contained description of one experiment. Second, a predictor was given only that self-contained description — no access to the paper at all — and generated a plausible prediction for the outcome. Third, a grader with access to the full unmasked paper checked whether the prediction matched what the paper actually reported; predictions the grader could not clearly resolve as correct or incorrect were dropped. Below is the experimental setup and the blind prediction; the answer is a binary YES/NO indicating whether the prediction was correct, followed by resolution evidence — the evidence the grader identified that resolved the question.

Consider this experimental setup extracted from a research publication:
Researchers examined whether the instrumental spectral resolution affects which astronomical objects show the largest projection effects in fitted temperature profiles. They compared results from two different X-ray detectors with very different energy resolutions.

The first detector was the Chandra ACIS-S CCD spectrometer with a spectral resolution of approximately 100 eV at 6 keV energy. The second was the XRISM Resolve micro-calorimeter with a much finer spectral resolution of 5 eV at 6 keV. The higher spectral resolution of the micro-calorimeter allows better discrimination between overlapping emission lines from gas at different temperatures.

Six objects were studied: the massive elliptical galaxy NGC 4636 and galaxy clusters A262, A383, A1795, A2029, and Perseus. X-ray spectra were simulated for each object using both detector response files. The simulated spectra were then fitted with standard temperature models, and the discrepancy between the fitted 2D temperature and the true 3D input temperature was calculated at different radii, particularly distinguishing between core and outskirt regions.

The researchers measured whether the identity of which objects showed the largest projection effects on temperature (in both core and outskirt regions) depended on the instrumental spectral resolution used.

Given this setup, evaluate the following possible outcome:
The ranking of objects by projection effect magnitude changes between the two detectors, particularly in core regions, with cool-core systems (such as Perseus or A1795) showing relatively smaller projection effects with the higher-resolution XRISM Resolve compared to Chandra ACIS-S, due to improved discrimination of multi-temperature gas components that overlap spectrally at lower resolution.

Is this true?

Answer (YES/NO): NO